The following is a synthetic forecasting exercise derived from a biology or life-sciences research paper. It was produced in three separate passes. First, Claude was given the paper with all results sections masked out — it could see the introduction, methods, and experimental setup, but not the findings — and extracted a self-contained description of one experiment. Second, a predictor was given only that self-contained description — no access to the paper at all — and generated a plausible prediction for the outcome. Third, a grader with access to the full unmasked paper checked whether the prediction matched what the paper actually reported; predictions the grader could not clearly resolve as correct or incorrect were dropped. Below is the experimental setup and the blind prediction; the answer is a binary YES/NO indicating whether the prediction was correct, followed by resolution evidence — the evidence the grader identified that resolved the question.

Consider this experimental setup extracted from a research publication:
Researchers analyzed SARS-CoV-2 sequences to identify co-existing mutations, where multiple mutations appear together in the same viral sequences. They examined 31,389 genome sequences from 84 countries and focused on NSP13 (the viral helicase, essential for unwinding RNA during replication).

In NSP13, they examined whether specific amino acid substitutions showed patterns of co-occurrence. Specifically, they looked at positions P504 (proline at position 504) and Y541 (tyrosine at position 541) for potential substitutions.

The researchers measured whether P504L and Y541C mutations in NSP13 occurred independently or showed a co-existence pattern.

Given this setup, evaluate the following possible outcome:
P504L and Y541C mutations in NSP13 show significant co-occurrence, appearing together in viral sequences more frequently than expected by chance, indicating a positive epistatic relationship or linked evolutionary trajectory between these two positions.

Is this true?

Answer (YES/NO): YES